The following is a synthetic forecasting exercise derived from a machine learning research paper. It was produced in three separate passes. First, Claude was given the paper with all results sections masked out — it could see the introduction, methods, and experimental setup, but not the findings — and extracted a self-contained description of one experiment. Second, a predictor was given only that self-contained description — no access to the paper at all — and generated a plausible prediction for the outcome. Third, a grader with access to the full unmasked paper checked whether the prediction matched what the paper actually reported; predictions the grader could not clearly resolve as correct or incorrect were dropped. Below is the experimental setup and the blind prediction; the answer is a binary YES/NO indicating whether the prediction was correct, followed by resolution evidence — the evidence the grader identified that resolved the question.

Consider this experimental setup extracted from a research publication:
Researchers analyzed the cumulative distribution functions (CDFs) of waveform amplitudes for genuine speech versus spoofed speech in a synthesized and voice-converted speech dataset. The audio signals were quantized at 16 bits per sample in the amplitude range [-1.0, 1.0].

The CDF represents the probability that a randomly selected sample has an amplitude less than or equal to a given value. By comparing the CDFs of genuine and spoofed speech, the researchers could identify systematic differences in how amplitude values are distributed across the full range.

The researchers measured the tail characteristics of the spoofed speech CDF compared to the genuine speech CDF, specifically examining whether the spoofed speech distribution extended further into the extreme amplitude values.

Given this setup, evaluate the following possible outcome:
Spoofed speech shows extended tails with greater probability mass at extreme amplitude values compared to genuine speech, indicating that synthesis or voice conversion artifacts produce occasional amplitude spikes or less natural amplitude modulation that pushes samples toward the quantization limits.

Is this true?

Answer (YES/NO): YES